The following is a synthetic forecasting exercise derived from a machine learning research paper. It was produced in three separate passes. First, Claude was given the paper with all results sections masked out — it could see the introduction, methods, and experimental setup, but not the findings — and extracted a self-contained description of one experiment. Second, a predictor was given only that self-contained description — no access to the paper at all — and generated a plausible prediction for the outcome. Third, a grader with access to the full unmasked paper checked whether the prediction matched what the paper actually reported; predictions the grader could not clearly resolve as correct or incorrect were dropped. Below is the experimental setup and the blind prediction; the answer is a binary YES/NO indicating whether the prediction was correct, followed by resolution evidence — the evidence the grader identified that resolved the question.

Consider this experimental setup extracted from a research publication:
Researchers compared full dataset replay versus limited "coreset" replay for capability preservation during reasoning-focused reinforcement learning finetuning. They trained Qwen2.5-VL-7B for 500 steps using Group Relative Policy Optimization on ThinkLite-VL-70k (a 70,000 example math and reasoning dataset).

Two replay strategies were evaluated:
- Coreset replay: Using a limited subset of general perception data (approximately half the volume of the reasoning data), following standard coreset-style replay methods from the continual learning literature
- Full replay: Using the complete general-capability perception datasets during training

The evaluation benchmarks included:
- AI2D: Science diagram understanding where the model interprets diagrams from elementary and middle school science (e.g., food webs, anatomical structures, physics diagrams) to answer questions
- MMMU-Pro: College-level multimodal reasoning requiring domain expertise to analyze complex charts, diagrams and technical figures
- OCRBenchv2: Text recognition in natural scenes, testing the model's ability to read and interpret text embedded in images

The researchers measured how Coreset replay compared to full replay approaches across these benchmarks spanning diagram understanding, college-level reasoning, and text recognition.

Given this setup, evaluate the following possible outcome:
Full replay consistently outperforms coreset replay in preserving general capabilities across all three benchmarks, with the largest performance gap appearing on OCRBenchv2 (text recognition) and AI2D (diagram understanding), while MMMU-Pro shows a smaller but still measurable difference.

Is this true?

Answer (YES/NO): NO